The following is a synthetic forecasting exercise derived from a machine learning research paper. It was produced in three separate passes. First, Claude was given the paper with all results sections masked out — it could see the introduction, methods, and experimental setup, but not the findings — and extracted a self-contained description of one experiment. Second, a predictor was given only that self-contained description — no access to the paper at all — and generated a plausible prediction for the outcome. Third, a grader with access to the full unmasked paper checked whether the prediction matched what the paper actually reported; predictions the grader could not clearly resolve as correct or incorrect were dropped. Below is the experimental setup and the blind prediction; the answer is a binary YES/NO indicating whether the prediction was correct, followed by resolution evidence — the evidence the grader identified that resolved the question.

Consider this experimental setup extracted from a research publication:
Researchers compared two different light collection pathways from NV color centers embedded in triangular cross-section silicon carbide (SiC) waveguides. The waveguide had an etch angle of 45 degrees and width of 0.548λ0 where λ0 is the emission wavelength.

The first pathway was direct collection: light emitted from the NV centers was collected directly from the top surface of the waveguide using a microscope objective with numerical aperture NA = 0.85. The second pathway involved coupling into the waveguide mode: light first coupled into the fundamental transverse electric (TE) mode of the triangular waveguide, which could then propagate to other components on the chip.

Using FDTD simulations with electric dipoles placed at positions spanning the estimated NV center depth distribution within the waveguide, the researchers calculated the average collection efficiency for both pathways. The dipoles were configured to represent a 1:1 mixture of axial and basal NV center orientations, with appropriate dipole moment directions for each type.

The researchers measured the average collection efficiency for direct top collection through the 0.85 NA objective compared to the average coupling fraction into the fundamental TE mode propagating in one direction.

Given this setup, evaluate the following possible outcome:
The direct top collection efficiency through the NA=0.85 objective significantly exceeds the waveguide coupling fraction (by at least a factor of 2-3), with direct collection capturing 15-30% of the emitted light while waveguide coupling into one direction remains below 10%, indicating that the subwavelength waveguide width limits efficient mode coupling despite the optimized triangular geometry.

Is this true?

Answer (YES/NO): NO